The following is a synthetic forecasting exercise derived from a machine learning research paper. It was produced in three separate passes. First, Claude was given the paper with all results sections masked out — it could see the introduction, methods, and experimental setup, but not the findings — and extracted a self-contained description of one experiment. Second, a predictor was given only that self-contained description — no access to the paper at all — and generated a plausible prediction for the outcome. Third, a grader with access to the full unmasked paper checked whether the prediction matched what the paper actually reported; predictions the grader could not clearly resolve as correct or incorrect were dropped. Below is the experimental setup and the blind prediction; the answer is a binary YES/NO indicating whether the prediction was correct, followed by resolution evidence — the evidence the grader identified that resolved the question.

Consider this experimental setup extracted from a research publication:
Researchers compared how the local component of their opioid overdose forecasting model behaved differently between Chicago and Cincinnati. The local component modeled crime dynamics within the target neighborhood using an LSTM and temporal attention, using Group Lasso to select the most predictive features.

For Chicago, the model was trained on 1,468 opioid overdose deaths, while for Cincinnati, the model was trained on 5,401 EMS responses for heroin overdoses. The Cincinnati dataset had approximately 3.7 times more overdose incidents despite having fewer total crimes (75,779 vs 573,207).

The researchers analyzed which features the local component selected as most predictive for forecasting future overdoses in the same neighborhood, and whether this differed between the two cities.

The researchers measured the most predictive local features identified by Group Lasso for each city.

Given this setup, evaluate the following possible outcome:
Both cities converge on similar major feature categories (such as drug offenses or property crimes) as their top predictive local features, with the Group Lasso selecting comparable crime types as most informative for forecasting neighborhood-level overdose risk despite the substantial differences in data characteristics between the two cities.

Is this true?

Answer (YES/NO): NO